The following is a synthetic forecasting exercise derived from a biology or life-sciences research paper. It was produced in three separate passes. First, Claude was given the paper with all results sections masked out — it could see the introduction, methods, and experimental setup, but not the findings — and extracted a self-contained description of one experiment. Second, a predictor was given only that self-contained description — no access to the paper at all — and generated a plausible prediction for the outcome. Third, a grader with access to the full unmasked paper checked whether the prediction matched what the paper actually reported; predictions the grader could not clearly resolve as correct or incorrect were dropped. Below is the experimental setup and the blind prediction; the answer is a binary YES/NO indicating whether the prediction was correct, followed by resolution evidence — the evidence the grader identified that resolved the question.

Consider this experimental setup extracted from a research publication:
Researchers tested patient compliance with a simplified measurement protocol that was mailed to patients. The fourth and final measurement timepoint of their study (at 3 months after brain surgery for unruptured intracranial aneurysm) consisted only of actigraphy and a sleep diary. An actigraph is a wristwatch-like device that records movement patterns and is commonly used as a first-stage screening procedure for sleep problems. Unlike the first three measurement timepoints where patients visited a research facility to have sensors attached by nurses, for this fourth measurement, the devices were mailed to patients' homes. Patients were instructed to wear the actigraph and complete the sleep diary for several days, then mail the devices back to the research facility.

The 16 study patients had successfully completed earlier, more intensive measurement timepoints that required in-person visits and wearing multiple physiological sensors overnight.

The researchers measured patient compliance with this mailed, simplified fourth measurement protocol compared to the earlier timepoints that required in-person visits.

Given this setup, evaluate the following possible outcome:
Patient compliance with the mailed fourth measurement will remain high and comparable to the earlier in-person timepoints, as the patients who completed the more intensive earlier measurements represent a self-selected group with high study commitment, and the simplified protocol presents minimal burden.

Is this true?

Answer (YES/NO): NO